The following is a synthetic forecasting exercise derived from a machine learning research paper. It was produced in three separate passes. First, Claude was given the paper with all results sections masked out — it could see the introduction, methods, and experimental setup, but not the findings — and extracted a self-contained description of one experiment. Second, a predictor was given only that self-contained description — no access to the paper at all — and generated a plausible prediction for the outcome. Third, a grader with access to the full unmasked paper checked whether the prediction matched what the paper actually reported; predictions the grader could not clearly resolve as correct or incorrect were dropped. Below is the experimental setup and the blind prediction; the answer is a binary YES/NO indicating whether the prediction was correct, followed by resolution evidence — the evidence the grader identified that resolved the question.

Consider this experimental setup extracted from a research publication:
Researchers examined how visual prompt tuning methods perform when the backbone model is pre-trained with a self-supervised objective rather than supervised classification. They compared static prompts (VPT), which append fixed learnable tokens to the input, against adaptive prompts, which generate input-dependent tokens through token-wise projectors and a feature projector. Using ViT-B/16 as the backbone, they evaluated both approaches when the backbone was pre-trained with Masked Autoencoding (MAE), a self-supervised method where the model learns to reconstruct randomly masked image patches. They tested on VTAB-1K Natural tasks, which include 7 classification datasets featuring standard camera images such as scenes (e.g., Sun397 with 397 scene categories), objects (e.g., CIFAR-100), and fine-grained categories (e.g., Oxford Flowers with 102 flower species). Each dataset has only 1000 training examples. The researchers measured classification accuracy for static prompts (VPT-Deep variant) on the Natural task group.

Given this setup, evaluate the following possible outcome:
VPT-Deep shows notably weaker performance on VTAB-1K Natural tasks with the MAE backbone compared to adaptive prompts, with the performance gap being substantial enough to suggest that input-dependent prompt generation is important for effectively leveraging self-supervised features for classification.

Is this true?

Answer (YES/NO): YES